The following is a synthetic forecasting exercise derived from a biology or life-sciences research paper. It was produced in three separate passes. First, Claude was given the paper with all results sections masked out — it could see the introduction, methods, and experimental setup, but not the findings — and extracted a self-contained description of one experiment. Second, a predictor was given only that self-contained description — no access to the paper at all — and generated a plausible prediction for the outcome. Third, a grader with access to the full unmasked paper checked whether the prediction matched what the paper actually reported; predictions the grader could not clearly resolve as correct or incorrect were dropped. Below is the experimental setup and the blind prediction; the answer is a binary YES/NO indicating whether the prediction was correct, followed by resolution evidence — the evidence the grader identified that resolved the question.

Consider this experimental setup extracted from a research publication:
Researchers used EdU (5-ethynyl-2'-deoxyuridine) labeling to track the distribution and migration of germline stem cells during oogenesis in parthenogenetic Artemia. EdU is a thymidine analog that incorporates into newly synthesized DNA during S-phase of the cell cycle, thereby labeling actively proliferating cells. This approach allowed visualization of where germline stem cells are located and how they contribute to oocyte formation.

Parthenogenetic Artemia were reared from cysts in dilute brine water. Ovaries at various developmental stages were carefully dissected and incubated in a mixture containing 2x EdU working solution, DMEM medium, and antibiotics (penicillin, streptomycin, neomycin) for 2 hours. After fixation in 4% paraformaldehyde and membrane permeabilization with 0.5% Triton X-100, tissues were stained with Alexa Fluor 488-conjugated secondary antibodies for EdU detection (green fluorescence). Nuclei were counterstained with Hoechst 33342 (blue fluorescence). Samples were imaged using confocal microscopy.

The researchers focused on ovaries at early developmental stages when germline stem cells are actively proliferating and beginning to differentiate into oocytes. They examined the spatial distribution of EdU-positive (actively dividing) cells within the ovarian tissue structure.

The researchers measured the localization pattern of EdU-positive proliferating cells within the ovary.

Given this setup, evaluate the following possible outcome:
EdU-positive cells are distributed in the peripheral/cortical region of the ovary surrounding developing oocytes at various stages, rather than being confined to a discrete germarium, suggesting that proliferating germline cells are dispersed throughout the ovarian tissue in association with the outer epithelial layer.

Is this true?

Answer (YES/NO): NO